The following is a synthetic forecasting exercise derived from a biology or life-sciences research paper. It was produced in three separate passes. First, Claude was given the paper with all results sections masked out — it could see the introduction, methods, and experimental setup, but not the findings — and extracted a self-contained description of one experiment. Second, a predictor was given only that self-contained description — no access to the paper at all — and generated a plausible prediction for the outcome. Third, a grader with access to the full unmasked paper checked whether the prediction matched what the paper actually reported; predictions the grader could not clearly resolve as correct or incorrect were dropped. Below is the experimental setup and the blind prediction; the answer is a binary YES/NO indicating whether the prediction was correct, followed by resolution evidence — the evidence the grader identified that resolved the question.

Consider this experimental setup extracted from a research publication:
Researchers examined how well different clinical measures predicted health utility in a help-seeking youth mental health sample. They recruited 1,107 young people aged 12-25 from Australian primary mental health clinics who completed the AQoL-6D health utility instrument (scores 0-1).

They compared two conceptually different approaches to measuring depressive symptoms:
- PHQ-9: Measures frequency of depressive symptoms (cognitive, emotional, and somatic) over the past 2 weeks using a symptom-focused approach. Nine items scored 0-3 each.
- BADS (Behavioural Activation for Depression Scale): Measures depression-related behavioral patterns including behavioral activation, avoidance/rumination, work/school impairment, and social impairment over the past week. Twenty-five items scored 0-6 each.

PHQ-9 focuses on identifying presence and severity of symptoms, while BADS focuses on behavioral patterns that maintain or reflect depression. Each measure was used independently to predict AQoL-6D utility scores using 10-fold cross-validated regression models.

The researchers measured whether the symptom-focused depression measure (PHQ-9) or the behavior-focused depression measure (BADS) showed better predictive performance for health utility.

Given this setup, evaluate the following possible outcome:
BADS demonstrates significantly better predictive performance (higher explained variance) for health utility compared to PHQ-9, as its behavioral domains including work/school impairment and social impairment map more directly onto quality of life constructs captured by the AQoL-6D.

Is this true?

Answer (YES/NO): NO